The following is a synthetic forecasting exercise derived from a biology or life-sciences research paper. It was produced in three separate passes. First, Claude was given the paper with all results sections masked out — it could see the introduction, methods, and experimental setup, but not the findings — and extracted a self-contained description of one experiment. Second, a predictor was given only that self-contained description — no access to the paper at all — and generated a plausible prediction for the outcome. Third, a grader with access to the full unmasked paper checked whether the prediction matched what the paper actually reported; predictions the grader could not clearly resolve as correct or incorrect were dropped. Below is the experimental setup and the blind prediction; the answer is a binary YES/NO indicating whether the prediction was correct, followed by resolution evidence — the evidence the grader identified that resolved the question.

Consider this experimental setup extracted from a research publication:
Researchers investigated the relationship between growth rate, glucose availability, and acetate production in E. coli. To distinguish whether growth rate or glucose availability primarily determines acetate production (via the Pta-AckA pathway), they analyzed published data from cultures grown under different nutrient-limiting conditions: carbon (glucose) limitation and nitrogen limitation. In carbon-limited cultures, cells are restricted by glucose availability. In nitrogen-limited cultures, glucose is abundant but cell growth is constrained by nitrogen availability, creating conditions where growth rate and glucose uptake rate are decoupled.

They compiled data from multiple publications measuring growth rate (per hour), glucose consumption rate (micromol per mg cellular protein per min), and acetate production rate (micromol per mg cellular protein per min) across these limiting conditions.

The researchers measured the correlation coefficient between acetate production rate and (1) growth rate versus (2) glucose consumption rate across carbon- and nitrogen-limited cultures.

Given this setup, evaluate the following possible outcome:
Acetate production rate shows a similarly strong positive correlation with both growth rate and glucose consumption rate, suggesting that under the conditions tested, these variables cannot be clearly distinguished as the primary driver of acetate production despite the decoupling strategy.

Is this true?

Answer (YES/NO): NO